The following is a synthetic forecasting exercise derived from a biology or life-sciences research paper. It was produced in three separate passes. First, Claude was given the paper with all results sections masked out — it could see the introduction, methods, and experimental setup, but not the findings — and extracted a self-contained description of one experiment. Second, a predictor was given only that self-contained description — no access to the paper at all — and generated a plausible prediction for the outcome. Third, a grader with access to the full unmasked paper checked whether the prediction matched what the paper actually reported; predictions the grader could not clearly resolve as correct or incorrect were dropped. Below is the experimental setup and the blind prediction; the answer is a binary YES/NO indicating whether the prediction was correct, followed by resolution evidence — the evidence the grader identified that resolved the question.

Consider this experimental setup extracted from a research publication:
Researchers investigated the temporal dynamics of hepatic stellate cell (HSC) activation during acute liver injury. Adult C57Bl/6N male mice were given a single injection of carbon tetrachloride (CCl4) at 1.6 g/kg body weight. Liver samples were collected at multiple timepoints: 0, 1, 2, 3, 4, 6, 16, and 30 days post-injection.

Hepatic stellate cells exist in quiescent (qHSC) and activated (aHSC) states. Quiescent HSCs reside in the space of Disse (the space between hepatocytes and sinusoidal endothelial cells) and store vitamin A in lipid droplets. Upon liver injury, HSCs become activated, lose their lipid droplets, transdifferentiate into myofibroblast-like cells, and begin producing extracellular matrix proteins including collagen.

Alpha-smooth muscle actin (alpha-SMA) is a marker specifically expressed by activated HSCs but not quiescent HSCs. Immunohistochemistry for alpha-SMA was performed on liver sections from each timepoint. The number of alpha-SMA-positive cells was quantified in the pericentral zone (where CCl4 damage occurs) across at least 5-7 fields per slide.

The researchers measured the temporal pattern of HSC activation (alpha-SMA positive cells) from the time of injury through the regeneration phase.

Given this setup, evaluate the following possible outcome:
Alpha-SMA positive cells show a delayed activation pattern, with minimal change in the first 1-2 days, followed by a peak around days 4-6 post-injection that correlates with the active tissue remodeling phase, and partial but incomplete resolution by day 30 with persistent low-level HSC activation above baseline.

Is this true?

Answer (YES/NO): NO